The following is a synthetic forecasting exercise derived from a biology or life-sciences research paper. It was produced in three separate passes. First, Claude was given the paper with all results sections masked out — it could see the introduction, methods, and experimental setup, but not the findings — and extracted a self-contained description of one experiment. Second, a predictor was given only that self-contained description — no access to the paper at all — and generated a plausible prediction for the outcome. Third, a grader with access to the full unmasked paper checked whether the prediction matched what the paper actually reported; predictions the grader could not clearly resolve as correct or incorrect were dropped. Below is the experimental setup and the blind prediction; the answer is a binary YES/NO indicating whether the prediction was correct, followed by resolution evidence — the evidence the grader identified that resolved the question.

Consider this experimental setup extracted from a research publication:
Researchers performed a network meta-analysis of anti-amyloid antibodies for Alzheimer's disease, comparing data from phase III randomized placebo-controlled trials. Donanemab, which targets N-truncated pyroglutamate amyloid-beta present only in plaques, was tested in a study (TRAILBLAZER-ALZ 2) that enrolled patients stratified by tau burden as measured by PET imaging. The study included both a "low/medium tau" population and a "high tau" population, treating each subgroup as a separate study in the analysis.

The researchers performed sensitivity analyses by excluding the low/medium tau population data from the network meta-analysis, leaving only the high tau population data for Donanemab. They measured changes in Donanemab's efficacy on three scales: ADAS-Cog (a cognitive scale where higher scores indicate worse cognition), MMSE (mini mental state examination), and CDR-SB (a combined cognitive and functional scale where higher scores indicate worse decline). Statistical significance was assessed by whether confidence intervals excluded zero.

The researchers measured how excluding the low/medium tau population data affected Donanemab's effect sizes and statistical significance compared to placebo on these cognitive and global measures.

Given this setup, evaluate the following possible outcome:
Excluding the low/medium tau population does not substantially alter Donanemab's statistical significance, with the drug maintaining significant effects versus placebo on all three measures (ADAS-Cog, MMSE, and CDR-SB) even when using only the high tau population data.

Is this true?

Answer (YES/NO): NO